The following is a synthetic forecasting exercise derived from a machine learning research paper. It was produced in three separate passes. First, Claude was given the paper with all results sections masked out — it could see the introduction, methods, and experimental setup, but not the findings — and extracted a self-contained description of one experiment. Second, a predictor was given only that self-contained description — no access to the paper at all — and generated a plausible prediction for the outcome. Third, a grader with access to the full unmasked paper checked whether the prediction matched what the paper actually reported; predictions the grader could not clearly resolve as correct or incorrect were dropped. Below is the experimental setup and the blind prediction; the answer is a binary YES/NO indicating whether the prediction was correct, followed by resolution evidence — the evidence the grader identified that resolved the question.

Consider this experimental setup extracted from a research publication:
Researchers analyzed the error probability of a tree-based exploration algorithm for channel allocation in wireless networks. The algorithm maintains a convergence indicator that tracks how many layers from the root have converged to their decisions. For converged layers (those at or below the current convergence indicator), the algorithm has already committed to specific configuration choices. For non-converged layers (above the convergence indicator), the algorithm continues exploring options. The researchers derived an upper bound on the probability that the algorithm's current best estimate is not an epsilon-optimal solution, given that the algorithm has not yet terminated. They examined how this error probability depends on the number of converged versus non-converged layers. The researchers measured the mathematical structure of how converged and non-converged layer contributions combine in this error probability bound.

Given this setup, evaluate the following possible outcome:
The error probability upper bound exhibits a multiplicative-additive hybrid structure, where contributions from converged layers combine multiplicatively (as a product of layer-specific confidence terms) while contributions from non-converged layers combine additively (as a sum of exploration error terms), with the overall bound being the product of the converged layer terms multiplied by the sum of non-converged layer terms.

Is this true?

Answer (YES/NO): NO